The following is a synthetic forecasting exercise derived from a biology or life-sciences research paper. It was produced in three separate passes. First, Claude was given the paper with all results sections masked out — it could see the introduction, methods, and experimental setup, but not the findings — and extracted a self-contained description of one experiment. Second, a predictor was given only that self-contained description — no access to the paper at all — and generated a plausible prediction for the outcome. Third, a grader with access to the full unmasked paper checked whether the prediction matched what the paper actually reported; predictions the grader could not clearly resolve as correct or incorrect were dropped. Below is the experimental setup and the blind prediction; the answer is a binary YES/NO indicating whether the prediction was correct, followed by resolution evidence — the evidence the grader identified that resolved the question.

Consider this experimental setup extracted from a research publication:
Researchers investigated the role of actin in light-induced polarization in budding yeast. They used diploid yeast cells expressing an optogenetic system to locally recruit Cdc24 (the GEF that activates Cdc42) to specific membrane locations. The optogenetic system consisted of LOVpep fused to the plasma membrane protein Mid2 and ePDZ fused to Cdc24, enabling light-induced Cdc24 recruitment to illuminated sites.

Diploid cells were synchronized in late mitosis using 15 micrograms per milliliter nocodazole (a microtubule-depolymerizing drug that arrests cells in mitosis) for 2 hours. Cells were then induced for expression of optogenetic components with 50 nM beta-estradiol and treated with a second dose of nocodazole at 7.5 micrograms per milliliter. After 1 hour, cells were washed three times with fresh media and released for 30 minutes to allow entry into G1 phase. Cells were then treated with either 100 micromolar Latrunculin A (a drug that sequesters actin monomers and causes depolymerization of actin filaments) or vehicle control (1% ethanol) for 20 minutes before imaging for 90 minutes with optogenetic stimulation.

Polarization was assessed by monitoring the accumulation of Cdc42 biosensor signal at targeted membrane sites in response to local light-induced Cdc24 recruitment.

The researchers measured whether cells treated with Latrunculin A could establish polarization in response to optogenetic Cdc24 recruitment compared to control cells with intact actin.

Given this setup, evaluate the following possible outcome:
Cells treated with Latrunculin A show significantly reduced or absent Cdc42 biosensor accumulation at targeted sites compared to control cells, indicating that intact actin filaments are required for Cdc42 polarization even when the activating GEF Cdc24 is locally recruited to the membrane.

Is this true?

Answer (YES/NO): NO